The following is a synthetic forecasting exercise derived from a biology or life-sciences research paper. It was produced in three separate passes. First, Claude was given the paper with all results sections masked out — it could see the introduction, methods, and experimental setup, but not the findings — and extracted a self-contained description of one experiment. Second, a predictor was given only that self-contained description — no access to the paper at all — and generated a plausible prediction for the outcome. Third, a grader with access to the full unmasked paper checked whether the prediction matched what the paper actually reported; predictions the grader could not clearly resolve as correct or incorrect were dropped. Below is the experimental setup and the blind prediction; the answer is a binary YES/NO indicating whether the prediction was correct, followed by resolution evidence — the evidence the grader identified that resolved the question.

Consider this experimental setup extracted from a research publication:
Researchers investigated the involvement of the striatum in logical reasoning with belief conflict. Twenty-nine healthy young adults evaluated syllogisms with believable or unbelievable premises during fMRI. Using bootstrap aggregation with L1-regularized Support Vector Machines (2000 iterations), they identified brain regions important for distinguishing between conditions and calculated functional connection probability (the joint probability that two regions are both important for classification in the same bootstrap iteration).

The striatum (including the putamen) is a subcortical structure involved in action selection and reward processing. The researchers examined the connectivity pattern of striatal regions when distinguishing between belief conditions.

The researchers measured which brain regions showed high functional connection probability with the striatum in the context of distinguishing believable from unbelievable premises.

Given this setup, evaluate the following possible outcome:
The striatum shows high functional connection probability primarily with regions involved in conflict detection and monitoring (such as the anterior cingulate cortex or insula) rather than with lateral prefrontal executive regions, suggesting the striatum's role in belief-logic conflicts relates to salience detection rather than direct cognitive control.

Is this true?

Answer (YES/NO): NO